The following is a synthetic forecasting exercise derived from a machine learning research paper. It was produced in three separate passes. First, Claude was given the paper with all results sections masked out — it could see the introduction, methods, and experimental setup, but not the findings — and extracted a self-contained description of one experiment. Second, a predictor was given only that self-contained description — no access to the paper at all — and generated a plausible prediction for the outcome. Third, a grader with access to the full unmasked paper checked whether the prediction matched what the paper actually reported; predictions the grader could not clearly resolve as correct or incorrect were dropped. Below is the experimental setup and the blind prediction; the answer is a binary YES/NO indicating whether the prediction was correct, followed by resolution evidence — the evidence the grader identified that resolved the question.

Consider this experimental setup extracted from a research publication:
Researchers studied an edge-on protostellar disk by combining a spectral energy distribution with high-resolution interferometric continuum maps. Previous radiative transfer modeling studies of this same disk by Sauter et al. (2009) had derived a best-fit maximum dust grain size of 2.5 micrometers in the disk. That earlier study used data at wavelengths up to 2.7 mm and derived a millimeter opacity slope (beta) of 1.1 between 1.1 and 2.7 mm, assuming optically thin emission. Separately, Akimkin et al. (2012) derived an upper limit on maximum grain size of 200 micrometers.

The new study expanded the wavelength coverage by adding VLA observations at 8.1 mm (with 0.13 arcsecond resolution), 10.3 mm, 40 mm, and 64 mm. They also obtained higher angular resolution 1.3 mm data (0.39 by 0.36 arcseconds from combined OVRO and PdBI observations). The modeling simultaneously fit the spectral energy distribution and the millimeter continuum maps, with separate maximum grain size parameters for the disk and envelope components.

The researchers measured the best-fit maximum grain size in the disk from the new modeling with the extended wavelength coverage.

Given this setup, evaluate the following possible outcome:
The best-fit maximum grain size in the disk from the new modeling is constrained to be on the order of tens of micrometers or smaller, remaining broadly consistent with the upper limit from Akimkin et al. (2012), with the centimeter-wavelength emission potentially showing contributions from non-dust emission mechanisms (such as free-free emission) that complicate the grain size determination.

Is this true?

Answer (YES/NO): NO